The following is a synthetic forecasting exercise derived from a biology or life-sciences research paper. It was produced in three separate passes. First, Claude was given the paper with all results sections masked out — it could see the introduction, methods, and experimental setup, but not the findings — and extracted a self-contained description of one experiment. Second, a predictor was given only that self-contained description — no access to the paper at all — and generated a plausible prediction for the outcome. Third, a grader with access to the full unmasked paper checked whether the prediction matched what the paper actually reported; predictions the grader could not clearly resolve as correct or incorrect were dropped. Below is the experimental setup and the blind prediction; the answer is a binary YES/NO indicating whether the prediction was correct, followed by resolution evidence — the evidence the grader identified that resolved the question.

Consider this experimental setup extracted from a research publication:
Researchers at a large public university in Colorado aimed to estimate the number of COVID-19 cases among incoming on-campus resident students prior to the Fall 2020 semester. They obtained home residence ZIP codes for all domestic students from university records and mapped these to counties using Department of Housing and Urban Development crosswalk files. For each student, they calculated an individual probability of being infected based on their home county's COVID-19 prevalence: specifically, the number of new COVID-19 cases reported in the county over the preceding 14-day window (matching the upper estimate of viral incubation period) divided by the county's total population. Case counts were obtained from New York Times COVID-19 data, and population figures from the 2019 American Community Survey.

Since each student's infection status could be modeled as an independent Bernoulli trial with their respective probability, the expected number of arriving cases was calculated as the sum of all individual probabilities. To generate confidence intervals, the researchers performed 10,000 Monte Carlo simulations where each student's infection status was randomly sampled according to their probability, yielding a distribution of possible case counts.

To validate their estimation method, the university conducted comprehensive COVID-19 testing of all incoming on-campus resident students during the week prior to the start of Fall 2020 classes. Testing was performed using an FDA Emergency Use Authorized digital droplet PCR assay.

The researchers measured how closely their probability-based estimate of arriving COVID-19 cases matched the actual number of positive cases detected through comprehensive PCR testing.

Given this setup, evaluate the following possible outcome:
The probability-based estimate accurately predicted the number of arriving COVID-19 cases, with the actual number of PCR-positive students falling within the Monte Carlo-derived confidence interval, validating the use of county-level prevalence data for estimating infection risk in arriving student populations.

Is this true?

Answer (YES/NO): YES